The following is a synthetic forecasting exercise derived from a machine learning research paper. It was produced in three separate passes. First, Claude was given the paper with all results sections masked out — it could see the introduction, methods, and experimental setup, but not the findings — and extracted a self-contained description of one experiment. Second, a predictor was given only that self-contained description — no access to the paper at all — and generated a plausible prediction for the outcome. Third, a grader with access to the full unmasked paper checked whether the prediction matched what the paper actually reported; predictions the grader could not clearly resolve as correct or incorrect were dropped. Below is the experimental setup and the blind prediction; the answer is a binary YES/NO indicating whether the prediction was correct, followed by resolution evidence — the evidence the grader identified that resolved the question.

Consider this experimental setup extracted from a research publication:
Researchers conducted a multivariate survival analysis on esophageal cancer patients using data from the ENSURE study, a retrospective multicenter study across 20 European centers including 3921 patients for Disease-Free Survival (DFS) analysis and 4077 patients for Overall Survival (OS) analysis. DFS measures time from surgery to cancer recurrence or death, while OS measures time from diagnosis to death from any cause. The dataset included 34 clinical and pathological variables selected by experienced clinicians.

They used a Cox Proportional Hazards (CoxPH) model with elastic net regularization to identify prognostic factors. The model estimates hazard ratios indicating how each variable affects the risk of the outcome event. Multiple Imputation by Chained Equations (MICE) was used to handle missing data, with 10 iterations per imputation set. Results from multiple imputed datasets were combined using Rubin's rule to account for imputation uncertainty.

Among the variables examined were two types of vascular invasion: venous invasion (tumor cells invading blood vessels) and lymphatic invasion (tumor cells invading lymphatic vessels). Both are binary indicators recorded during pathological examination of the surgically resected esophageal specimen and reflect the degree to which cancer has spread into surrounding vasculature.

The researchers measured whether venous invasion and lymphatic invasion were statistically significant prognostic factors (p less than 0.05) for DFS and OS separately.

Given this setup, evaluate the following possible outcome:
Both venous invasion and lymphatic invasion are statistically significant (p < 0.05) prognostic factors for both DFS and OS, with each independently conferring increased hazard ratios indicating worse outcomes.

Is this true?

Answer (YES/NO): NO